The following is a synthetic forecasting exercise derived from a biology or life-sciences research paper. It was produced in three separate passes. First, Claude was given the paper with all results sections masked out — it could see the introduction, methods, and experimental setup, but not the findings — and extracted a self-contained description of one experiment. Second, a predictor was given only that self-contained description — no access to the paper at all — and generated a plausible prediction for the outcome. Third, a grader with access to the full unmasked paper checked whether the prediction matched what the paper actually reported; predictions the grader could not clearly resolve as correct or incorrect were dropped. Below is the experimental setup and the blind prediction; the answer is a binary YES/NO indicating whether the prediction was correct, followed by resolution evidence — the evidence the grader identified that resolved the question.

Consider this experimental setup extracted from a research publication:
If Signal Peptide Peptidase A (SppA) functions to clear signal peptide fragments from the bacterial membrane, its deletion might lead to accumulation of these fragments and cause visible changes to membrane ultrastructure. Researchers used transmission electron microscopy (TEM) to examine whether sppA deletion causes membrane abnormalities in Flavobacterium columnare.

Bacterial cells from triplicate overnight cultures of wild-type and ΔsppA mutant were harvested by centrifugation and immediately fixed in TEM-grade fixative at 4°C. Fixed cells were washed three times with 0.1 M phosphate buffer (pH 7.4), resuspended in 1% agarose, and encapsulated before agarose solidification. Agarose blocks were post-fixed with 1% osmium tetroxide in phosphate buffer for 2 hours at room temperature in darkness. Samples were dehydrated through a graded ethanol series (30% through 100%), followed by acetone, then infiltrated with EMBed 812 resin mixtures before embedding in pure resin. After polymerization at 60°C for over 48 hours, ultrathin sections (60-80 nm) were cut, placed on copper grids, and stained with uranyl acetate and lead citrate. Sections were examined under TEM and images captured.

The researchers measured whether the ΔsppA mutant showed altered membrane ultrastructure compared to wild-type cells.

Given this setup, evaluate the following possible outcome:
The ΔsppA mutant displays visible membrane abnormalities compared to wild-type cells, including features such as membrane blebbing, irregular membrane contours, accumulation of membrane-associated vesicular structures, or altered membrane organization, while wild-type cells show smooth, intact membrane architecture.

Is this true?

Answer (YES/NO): YES